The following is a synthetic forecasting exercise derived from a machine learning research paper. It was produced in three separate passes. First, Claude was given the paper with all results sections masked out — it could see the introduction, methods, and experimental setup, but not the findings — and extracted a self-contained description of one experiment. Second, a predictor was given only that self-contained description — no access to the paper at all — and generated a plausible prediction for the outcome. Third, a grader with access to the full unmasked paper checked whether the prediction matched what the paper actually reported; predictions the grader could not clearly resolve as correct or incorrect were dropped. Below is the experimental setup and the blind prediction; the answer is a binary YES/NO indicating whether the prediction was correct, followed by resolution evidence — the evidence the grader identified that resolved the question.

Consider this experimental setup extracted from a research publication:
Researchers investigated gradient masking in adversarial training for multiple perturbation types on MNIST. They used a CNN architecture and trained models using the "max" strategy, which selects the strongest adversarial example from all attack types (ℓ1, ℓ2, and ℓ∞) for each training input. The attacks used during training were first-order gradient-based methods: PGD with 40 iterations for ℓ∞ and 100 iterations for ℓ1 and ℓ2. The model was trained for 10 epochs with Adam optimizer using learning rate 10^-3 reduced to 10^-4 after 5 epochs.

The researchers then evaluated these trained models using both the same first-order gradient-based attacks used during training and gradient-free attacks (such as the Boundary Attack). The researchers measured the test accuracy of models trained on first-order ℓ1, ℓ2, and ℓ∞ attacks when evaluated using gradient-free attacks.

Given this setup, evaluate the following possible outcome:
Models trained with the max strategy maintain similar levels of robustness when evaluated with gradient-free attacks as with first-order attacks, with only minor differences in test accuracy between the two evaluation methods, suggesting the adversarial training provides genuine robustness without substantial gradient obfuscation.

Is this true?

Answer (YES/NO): NO